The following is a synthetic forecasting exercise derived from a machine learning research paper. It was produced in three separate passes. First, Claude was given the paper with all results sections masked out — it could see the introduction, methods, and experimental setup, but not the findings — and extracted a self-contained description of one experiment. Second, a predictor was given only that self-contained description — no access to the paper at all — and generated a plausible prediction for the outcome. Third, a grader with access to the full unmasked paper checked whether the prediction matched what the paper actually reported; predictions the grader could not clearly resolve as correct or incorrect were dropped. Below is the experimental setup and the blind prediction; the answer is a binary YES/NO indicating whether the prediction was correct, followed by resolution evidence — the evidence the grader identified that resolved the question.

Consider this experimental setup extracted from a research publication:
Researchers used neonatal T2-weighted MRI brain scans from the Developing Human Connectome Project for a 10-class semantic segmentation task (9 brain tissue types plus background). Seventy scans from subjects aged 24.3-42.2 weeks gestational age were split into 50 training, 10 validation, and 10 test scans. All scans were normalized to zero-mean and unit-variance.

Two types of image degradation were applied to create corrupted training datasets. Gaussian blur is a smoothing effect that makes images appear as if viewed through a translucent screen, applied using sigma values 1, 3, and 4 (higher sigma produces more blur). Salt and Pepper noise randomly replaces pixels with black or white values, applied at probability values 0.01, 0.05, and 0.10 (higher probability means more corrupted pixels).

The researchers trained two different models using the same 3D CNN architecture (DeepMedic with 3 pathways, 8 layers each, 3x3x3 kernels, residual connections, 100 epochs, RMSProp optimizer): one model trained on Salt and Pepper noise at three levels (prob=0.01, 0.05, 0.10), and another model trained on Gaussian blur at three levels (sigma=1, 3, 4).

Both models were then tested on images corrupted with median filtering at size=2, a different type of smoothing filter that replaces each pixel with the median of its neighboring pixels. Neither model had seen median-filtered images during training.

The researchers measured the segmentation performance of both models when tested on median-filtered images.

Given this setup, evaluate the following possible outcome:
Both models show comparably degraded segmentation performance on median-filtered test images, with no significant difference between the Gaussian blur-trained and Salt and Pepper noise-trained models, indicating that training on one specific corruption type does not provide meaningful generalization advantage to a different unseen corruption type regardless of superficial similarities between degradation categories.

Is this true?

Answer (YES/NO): NO